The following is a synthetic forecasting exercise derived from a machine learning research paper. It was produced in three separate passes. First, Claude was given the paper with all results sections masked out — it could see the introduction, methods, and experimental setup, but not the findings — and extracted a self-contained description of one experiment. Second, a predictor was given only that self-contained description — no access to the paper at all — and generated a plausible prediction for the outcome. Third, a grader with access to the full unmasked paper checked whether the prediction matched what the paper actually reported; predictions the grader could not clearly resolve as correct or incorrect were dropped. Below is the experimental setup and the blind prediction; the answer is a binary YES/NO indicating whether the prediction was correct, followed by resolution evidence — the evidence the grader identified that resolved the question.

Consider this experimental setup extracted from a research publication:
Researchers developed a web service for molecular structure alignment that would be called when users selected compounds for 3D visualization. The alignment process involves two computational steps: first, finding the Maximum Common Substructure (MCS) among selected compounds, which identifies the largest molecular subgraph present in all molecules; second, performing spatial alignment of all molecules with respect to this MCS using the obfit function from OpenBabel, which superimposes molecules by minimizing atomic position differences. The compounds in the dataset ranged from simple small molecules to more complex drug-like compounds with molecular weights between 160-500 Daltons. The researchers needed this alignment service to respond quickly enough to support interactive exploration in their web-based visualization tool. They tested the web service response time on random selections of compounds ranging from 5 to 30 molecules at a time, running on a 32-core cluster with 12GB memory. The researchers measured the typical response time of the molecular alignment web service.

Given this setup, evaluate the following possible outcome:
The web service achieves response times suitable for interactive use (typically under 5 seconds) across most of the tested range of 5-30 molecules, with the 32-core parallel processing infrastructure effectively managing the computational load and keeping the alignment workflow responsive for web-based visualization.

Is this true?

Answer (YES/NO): NO